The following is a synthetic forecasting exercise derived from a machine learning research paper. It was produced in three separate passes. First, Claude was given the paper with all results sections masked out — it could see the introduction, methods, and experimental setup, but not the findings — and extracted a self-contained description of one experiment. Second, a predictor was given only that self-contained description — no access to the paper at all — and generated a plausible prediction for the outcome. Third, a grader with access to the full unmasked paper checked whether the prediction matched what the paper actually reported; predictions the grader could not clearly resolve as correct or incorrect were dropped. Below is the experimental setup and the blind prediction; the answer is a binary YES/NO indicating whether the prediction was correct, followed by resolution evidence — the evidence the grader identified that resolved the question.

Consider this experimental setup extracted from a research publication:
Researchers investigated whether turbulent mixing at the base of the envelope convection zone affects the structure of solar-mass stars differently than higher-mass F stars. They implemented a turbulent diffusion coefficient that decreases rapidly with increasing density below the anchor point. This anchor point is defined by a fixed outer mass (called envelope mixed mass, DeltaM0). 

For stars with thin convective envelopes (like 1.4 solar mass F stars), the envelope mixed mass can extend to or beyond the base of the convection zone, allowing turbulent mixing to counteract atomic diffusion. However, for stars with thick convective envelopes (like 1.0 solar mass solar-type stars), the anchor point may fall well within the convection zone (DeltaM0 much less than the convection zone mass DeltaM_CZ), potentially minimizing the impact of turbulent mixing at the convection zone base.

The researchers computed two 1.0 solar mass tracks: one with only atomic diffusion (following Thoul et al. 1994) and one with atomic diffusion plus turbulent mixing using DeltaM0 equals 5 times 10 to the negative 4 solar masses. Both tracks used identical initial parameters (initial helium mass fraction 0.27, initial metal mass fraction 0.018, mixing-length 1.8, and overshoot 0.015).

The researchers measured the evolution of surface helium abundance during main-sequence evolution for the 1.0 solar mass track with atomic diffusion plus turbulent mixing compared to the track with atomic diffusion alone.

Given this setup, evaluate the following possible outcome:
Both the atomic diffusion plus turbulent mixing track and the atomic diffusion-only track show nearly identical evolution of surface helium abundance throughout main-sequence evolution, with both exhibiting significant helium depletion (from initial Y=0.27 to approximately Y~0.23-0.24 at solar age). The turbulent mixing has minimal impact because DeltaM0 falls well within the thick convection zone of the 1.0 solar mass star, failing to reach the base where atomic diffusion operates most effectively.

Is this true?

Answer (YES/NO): YES